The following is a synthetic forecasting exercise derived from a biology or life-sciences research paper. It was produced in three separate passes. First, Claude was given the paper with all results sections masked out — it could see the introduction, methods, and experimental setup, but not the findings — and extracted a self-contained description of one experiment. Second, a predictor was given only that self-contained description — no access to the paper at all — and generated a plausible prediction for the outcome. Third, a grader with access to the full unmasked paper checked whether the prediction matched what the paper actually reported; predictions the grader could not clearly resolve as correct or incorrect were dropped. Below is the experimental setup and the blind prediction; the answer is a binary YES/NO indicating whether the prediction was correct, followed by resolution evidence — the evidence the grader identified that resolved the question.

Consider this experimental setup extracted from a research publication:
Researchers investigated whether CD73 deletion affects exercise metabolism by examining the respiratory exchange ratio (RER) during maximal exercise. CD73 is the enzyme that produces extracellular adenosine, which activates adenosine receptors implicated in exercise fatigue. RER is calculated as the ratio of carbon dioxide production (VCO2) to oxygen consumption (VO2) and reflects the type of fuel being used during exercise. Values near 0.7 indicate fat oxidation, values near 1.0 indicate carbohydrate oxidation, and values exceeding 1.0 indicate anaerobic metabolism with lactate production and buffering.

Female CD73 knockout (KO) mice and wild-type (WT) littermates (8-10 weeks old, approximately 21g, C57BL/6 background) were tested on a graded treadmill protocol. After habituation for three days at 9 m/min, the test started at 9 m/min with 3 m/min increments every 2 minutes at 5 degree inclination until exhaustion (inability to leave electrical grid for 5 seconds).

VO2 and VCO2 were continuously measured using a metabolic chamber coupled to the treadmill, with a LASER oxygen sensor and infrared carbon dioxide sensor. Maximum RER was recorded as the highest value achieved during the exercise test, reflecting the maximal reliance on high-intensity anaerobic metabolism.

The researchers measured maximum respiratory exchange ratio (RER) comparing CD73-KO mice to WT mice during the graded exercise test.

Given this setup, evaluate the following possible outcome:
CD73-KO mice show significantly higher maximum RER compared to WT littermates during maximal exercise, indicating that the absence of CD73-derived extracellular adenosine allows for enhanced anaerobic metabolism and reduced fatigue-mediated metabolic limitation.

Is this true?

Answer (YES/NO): YES